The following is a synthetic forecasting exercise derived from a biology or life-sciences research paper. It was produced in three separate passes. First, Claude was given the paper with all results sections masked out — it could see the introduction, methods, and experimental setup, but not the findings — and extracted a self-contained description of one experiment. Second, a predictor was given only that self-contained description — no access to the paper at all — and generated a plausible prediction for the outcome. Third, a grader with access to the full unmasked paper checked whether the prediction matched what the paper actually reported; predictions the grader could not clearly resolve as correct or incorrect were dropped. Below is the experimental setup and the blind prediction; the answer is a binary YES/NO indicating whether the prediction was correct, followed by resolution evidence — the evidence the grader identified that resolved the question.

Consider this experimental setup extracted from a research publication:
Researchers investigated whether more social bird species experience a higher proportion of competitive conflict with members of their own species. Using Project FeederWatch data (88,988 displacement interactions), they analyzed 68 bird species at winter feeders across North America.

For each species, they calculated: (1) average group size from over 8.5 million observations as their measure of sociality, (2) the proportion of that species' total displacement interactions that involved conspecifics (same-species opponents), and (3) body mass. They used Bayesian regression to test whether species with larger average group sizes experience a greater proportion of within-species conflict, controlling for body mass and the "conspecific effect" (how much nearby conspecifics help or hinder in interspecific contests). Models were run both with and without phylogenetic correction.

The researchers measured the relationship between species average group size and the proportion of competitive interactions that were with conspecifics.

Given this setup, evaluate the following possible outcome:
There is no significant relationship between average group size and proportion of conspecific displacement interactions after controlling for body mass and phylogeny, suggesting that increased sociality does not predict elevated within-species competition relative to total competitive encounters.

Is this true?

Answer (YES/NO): NO